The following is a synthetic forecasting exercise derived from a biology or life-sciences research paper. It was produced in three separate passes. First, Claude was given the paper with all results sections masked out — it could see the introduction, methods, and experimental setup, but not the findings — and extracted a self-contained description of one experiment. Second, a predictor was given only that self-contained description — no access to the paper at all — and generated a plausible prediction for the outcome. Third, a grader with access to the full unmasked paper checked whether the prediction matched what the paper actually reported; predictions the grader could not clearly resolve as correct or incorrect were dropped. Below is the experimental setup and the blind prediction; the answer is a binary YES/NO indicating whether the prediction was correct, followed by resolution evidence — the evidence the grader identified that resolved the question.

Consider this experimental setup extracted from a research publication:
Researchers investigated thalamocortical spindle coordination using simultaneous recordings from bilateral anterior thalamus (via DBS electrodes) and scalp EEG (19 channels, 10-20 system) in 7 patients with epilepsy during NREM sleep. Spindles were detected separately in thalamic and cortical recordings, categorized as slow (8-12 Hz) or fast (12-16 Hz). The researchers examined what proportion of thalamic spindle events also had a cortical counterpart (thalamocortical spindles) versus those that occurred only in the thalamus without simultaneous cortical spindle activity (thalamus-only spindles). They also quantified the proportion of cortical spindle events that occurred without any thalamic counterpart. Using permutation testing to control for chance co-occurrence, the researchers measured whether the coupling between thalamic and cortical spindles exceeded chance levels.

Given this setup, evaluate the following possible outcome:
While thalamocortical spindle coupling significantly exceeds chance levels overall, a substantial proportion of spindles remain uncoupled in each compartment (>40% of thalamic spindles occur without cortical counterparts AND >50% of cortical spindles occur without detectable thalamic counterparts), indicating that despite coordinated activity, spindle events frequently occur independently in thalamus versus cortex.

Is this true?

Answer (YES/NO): NO